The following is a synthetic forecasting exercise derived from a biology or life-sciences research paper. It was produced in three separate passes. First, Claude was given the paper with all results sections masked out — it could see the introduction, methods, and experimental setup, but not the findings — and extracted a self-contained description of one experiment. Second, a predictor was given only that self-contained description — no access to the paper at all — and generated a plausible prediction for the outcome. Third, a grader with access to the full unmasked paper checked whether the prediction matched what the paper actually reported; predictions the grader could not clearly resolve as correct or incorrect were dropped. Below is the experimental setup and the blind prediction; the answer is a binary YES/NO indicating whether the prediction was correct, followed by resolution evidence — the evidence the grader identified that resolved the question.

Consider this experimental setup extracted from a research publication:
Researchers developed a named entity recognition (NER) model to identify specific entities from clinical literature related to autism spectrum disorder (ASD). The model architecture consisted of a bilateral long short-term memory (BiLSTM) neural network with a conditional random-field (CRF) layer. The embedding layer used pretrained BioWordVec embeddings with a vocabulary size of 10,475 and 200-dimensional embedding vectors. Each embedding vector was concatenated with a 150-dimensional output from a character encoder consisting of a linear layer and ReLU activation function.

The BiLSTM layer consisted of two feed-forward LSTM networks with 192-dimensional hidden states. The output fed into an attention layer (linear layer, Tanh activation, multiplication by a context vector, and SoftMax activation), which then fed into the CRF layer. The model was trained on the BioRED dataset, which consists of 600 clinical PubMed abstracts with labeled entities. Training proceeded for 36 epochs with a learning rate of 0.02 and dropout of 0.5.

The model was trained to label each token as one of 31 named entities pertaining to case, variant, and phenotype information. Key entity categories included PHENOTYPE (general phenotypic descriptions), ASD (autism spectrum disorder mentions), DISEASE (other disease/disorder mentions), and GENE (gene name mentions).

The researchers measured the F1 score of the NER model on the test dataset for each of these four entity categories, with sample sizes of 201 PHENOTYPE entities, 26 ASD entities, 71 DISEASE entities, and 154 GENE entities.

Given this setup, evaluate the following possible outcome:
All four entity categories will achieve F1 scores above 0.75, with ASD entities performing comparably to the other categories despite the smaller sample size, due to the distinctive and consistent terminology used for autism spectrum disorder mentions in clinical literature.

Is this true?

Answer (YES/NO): NO